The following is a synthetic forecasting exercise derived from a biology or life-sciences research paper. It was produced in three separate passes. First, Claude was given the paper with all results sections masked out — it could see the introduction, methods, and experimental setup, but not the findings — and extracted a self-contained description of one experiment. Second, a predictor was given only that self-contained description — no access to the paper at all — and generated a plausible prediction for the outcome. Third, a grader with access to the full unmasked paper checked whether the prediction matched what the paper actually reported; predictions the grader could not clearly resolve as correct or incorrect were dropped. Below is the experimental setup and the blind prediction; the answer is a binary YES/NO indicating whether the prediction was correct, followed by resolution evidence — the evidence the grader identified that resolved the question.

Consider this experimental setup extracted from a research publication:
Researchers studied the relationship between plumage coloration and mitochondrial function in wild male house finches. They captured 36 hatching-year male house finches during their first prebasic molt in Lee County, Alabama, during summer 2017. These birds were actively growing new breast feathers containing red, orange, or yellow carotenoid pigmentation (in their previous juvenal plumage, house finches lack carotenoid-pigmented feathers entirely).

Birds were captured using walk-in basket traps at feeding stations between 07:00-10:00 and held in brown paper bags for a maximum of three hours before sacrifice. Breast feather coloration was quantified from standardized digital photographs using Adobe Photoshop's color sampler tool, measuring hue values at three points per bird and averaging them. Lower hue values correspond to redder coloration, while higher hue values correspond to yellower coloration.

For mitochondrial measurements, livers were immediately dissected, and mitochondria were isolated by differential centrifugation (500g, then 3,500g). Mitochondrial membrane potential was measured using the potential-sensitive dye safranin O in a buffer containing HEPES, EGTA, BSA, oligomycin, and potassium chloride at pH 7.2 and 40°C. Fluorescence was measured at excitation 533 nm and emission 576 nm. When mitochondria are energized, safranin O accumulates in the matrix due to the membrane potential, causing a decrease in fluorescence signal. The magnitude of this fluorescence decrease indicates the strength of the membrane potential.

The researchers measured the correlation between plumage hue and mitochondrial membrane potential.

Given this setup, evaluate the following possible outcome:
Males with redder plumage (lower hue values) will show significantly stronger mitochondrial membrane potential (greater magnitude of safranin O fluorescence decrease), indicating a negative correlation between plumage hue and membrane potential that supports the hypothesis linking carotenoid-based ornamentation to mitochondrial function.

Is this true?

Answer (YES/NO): YES